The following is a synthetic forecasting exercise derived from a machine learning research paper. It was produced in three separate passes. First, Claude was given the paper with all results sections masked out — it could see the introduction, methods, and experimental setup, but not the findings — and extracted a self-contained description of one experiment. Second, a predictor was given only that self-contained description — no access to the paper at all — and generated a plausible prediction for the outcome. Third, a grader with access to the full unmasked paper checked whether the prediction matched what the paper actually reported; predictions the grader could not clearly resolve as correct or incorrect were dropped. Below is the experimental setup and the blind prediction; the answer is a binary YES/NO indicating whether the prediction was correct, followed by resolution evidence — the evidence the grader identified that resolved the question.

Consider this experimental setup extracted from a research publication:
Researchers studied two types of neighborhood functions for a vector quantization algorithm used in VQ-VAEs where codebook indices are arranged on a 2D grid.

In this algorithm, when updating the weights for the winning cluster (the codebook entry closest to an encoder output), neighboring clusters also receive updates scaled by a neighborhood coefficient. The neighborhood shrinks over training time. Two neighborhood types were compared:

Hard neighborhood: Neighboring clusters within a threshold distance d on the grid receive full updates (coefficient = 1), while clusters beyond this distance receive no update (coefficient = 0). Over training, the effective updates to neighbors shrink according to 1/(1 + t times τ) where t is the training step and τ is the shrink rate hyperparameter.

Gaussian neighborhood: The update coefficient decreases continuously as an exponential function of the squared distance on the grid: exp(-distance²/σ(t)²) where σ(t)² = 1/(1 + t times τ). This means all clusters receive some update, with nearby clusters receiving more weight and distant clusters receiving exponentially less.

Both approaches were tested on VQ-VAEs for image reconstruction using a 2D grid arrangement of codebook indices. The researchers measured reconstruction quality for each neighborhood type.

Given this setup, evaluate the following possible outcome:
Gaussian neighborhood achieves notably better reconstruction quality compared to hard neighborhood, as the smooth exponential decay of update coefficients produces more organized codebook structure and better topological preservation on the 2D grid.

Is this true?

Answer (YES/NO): NO